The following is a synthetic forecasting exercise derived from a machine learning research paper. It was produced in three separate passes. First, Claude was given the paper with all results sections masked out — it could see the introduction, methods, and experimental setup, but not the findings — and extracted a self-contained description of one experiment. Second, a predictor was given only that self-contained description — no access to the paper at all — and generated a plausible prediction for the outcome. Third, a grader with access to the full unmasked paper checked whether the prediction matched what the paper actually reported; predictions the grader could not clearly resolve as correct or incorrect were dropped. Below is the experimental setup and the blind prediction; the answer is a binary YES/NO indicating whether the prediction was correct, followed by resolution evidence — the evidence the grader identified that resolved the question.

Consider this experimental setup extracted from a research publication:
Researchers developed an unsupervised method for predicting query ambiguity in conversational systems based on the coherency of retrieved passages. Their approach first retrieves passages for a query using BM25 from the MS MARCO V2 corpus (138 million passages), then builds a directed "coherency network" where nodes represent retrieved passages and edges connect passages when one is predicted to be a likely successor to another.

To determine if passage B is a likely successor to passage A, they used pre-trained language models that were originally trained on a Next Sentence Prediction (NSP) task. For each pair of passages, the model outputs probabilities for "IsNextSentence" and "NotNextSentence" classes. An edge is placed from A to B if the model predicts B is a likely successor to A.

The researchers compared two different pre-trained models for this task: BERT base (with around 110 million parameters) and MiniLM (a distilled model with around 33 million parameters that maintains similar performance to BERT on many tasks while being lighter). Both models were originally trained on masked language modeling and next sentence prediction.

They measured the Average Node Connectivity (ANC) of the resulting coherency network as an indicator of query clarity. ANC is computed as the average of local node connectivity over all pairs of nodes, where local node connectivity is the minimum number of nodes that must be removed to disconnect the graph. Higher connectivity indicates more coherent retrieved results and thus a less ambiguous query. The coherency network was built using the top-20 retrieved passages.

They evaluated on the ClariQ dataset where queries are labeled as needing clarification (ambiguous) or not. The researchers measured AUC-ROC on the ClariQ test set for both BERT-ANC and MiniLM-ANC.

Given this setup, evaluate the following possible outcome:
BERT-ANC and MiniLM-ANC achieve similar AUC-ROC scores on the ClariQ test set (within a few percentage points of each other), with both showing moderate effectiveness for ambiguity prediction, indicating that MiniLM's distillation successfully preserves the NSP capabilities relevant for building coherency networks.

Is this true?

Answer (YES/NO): NO